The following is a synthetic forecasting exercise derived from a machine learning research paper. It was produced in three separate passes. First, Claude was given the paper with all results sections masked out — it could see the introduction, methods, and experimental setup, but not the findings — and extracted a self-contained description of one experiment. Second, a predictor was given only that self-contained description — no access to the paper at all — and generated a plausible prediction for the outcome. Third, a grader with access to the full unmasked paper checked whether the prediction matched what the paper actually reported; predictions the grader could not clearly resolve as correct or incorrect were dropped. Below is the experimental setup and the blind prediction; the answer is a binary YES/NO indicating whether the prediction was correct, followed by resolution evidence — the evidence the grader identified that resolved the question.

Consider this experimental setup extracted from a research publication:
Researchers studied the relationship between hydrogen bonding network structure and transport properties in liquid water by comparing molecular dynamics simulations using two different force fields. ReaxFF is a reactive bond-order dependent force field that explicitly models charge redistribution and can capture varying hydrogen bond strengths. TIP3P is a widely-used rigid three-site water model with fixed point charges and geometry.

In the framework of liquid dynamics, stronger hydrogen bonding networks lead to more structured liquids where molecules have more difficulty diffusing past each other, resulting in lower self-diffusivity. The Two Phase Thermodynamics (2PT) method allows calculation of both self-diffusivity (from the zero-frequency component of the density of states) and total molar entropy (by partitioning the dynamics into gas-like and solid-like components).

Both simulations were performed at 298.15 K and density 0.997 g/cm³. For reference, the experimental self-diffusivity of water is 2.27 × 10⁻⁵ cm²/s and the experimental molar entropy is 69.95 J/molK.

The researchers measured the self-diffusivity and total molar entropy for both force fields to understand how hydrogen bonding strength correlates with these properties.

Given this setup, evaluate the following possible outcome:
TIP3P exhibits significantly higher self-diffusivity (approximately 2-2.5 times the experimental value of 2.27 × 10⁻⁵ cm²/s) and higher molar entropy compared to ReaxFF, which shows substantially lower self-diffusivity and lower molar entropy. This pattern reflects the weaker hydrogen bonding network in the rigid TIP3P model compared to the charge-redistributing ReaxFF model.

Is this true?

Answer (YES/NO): YES